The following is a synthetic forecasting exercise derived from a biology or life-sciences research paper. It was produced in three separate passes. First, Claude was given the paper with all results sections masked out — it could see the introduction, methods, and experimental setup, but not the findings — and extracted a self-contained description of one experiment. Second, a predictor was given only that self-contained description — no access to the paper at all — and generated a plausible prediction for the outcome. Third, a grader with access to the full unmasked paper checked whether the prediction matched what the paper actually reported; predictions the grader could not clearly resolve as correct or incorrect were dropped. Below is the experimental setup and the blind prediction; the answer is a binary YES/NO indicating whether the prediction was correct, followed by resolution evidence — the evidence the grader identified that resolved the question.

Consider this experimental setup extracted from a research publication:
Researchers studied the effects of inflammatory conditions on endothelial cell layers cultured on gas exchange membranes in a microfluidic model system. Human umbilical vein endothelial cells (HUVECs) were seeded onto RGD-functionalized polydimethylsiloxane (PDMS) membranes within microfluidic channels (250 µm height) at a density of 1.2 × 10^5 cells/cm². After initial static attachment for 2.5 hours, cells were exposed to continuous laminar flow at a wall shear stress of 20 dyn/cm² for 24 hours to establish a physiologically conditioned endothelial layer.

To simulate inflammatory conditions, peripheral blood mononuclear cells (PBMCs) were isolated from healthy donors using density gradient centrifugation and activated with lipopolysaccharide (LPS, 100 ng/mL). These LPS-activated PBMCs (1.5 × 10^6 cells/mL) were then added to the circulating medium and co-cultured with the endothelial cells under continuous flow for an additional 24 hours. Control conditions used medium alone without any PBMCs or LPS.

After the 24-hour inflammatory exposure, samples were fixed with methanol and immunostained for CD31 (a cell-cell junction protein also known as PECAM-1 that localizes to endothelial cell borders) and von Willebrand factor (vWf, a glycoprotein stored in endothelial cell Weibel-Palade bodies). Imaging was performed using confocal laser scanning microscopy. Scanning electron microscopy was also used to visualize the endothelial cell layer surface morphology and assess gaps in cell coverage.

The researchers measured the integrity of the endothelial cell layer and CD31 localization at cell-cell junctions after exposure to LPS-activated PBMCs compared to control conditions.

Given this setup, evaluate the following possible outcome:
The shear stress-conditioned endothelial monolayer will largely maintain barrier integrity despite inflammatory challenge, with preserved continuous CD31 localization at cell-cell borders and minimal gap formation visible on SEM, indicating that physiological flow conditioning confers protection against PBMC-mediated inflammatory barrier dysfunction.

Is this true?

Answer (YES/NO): NO